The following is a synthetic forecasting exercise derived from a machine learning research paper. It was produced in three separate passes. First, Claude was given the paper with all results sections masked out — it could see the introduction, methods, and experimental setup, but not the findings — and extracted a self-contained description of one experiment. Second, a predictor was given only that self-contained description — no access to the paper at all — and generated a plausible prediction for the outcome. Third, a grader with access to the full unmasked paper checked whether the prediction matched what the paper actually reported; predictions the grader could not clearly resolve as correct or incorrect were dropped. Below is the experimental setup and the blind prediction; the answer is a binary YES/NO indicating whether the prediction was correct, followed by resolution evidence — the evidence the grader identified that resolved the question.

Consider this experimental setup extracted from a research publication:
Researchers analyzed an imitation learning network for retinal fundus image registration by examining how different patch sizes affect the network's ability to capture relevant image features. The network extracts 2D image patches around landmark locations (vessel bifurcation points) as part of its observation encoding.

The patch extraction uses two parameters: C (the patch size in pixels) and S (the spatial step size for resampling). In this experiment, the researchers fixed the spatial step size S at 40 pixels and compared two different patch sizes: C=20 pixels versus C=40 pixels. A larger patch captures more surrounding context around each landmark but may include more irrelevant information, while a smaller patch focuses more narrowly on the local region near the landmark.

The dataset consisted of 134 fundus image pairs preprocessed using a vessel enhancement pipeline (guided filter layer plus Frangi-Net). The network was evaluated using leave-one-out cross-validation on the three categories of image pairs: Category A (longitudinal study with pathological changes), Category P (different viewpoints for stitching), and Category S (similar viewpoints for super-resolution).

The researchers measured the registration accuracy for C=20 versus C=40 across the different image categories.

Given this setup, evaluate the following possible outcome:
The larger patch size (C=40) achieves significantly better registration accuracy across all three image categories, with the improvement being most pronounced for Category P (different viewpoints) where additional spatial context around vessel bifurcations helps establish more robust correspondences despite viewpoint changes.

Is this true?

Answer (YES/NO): NO